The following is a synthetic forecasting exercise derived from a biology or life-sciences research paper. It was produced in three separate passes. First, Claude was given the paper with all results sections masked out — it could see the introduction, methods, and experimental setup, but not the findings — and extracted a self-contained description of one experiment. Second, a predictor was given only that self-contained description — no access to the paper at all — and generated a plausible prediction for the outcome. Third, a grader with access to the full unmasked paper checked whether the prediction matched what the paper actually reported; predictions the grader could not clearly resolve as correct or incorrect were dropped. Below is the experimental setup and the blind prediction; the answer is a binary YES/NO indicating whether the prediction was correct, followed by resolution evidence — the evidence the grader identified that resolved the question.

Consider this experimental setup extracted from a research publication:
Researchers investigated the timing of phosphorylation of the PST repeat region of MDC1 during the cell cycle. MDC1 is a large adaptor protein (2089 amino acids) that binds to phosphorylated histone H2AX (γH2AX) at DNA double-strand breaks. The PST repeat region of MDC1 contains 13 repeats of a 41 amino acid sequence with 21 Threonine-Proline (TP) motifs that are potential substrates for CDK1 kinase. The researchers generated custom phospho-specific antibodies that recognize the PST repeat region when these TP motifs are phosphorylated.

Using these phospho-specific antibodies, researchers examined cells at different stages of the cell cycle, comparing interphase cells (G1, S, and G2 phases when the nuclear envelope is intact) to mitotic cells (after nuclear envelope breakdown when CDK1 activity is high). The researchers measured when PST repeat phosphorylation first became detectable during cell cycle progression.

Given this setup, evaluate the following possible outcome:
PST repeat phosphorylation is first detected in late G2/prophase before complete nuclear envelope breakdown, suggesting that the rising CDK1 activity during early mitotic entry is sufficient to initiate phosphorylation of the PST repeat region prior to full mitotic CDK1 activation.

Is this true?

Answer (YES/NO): NO